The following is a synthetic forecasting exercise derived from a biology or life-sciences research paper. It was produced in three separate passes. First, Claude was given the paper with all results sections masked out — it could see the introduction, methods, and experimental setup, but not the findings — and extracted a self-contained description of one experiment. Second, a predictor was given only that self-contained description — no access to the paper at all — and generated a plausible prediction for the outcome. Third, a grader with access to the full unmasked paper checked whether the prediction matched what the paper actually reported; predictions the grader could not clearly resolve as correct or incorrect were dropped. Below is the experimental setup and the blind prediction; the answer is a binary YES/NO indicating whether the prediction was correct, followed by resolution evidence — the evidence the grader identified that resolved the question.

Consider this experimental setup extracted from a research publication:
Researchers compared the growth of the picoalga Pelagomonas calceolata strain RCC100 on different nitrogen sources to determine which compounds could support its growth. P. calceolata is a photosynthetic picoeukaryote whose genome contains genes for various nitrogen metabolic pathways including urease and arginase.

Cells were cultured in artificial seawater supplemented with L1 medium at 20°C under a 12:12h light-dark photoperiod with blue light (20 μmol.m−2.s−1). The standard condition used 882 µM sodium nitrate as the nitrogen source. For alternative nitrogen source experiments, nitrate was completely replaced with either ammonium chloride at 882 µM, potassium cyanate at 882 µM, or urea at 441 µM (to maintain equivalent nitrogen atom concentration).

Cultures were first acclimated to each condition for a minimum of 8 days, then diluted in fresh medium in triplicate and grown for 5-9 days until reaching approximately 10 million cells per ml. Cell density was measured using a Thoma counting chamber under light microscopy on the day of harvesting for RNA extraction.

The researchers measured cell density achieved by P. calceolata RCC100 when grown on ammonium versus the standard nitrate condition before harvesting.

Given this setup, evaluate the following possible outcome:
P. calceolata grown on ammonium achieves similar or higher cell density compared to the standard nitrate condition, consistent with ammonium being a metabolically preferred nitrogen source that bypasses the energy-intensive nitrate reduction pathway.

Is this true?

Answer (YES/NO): NO